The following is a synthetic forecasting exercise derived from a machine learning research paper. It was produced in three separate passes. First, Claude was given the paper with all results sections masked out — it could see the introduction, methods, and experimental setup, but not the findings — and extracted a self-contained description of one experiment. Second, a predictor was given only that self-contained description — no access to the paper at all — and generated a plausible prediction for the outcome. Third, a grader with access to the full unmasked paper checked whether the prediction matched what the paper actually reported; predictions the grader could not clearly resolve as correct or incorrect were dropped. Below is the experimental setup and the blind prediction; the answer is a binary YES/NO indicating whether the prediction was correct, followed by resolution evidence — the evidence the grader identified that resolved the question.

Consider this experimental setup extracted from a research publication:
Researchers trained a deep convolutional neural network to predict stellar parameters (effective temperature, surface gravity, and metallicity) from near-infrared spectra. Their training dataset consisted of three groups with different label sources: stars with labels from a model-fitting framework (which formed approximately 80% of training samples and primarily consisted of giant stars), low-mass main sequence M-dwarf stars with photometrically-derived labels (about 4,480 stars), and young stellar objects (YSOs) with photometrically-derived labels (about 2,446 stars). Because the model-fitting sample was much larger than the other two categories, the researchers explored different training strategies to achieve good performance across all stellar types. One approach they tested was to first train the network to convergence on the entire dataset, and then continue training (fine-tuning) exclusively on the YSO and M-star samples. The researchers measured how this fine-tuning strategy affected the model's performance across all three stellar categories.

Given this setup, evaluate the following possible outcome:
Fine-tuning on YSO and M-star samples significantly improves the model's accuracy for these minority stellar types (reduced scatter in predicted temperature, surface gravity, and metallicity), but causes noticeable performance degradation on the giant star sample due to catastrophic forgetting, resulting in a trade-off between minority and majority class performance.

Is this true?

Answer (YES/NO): YES